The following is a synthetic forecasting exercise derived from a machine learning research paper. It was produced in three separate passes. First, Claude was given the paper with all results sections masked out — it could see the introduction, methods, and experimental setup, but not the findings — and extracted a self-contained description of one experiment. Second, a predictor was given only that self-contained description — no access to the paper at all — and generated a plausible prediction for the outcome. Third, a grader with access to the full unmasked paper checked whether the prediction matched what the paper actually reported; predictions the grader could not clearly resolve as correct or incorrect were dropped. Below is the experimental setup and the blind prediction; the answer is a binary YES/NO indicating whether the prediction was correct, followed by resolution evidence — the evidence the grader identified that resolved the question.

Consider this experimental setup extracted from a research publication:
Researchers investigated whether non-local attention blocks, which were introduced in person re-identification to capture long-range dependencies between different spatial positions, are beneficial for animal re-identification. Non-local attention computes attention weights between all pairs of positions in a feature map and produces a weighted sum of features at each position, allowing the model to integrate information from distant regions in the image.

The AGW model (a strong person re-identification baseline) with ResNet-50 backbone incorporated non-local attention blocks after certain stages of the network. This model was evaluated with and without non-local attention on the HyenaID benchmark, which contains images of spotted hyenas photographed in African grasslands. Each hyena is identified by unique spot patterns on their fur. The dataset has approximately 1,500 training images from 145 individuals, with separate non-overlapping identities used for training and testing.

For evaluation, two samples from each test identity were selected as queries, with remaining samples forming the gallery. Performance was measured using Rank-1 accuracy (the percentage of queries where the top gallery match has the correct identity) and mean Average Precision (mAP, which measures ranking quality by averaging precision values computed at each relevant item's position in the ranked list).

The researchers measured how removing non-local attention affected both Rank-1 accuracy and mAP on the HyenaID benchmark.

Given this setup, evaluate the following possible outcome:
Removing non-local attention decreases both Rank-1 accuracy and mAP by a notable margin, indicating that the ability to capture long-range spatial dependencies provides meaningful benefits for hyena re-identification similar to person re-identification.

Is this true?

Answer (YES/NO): NO